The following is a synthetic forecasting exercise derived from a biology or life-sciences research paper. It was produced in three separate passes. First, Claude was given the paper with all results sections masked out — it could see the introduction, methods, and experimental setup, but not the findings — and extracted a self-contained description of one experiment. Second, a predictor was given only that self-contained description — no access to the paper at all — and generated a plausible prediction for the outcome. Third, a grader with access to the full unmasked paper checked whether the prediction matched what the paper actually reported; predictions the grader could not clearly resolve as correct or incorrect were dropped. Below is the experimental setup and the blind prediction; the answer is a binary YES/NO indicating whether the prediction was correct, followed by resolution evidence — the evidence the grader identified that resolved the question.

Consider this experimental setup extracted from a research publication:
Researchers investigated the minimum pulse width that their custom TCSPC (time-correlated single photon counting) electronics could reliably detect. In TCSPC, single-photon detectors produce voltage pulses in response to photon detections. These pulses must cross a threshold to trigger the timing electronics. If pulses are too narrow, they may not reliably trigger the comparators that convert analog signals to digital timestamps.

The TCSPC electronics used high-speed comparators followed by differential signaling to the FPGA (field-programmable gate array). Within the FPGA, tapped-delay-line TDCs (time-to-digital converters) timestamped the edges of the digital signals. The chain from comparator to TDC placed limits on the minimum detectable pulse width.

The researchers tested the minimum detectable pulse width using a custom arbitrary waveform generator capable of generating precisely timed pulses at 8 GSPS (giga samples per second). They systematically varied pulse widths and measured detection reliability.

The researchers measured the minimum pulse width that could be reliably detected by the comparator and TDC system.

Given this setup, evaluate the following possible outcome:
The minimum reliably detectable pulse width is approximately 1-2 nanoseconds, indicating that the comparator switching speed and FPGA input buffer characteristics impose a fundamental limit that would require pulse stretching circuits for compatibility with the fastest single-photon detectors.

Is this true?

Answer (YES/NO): NO